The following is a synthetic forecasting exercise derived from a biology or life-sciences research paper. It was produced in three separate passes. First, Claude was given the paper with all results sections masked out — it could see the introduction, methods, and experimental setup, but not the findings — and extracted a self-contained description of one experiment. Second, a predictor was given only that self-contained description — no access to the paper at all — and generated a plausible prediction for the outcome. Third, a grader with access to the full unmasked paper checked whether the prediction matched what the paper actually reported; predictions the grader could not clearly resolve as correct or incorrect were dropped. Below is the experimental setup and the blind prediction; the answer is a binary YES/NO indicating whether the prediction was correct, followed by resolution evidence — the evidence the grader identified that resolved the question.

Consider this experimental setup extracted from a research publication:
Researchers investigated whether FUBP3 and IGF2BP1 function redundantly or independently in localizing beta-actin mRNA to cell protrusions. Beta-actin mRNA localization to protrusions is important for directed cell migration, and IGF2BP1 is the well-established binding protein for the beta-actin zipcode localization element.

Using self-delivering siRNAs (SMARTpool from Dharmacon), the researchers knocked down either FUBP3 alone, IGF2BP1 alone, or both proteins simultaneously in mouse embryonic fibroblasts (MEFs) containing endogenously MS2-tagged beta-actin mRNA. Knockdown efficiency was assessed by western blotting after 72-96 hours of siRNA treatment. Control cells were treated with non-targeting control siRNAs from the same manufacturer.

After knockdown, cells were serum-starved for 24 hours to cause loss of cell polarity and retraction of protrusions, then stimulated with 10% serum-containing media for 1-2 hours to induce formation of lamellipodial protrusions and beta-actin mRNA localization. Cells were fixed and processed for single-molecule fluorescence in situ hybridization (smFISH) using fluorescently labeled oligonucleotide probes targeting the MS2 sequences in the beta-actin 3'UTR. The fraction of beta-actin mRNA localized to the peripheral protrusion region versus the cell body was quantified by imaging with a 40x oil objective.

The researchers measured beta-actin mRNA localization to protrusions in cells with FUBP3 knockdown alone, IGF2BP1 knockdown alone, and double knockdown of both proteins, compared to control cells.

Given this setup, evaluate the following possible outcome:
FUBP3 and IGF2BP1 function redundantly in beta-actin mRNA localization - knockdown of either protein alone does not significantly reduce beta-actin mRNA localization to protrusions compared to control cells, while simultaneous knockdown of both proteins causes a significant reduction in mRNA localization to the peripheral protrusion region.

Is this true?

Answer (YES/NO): NO